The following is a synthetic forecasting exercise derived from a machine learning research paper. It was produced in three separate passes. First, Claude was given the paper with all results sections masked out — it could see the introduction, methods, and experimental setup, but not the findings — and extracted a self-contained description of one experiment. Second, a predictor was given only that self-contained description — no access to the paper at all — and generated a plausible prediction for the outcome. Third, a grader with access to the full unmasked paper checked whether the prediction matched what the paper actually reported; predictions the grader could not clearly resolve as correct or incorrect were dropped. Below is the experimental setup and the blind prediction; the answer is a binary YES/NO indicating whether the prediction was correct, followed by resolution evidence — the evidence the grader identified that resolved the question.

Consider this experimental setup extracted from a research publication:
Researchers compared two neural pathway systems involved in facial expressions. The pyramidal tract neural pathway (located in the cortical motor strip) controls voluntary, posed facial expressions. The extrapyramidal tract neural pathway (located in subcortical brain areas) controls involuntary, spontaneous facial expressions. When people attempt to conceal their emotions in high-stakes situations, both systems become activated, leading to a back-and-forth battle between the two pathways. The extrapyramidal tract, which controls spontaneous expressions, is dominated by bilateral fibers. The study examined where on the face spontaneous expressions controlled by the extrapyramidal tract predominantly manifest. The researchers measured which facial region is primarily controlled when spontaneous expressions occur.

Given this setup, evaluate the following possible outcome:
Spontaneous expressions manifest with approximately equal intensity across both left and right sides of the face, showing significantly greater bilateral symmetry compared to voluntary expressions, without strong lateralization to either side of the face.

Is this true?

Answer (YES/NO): NO